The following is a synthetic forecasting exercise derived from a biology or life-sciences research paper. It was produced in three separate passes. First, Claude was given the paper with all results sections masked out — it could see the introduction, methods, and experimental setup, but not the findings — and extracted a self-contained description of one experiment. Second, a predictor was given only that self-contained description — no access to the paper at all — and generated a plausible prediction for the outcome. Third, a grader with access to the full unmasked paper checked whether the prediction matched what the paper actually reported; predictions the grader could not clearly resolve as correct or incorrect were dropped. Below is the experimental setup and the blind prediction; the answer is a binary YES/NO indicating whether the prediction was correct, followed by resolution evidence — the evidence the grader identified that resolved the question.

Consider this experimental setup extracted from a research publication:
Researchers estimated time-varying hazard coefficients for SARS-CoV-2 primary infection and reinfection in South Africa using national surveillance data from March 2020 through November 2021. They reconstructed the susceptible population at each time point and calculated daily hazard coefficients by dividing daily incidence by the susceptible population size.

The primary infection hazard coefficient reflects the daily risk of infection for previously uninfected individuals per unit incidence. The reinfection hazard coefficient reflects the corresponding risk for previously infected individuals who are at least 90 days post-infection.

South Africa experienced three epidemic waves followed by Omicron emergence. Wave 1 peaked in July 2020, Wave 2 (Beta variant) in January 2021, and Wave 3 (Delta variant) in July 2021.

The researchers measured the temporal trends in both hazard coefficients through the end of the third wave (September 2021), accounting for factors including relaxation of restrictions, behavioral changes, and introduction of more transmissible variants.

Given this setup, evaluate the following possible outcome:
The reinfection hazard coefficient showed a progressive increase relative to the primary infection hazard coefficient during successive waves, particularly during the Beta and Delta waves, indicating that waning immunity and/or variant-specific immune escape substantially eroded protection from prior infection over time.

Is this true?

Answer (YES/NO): NO